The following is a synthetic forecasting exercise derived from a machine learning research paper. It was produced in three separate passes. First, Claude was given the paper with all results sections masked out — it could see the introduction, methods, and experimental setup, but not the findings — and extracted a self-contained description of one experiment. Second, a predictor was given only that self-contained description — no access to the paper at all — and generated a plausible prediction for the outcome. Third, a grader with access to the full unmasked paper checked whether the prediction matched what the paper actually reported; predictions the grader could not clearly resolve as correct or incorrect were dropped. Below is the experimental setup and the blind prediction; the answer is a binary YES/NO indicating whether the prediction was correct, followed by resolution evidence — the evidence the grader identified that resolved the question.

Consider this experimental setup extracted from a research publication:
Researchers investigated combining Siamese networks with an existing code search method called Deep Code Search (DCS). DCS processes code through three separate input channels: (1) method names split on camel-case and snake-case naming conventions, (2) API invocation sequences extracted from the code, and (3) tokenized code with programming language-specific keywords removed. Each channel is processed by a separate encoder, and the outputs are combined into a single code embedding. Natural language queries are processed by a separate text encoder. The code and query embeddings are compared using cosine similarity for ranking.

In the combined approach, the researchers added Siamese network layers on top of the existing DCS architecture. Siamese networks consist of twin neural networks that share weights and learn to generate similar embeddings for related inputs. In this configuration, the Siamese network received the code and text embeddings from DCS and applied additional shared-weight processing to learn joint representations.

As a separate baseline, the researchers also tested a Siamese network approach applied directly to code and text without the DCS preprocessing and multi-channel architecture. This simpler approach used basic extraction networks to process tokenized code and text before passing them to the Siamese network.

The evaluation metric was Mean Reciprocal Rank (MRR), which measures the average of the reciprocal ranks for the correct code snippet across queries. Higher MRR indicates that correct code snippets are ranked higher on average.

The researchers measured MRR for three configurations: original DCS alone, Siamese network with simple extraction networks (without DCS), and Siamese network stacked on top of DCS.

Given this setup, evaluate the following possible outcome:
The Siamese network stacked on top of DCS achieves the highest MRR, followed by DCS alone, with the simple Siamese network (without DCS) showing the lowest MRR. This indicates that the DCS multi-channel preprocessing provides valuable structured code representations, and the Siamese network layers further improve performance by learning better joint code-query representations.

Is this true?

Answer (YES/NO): YES